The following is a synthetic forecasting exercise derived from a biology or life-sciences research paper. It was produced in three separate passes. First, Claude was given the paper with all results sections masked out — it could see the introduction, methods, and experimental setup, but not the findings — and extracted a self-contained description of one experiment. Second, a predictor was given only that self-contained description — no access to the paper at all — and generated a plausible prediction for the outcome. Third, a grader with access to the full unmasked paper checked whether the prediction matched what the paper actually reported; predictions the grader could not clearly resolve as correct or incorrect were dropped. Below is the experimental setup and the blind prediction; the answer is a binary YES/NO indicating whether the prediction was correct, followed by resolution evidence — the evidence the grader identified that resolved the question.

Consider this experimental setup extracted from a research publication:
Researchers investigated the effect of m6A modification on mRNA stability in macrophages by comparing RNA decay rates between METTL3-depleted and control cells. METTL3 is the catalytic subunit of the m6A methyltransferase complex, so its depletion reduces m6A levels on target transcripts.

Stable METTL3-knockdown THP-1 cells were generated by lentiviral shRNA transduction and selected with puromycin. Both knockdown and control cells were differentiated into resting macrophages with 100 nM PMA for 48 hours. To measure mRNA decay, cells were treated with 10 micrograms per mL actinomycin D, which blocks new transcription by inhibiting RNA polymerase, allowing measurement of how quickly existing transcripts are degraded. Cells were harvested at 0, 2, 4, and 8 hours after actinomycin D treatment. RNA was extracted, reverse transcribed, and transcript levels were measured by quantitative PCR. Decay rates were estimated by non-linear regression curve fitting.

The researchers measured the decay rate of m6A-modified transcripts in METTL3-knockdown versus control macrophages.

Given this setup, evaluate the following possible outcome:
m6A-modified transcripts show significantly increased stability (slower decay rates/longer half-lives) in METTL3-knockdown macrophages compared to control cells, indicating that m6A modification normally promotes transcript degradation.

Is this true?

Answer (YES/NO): NO